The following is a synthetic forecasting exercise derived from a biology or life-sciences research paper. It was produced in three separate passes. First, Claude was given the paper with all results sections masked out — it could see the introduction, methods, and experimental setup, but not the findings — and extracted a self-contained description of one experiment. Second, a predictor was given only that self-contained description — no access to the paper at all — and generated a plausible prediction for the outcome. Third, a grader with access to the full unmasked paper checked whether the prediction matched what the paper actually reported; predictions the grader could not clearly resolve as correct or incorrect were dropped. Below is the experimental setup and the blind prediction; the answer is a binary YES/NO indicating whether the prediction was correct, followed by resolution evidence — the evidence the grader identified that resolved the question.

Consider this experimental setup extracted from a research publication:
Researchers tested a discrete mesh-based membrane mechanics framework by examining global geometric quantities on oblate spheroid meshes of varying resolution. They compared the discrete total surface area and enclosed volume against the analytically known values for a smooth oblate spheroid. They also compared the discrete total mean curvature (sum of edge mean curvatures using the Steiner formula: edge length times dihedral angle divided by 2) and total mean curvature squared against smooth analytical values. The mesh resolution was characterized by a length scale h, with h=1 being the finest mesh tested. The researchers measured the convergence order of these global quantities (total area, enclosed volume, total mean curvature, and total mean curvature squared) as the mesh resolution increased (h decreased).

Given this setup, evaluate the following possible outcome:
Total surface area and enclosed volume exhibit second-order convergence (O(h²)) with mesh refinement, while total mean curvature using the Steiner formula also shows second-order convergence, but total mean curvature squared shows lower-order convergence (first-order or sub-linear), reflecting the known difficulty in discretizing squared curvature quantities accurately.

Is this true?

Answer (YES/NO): NO